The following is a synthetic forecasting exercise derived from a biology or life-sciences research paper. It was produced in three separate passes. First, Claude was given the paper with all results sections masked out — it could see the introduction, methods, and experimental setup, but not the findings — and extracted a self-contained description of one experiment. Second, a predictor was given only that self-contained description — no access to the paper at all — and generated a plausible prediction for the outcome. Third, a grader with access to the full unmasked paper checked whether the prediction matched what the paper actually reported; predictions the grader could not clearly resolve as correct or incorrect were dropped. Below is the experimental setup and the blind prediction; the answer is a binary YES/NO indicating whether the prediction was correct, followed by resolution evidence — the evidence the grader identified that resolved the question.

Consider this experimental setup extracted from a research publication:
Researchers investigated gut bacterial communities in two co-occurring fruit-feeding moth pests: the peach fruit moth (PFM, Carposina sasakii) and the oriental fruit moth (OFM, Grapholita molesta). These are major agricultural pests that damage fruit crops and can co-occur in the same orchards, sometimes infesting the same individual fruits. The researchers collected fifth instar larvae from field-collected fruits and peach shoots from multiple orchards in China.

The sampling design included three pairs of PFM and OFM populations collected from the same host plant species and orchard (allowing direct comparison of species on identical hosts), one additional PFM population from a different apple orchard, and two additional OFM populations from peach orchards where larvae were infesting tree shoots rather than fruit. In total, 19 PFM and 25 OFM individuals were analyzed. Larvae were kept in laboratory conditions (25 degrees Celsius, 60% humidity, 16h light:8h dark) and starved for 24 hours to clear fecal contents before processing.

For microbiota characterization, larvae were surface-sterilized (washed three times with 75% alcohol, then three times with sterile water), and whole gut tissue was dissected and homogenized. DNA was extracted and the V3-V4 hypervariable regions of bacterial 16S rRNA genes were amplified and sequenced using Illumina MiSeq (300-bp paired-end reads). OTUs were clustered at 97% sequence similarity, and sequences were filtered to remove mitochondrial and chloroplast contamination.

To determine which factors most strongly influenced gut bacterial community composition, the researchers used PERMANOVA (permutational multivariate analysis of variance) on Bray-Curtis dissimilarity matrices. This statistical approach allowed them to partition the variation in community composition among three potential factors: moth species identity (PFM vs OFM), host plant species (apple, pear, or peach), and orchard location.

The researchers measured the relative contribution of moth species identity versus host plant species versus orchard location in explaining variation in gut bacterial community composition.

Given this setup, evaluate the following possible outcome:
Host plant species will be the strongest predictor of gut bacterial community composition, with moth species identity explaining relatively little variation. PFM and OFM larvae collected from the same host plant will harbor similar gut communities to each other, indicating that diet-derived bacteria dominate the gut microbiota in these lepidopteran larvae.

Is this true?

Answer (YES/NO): NO